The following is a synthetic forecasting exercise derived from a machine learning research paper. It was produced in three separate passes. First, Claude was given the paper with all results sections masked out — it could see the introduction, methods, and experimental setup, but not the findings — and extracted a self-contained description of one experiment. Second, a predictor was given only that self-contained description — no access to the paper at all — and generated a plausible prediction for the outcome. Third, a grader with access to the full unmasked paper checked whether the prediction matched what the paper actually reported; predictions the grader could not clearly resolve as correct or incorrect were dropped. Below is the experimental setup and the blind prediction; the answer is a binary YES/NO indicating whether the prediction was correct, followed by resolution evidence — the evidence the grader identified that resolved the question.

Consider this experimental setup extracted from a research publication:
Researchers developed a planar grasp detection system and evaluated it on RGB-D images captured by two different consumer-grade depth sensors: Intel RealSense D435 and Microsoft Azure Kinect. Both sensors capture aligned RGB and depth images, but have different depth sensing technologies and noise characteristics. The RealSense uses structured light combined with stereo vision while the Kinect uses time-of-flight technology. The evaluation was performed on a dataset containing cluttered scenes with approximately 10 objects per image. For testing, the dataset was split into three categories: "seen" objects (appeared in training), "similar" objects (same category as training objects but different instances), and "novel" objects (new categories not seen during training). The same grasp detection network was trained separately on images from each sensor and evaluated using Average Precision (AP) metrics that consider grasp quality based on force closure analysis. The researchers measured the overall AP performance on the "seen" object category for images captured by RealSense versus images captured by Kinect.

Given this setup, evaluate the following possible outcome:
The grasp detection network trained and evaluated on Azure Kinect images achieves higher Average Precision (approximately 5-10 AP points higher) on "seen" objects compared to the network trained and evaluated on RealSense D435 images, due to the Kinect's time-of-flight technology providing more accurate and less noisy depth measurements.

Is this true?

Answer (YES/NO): NO